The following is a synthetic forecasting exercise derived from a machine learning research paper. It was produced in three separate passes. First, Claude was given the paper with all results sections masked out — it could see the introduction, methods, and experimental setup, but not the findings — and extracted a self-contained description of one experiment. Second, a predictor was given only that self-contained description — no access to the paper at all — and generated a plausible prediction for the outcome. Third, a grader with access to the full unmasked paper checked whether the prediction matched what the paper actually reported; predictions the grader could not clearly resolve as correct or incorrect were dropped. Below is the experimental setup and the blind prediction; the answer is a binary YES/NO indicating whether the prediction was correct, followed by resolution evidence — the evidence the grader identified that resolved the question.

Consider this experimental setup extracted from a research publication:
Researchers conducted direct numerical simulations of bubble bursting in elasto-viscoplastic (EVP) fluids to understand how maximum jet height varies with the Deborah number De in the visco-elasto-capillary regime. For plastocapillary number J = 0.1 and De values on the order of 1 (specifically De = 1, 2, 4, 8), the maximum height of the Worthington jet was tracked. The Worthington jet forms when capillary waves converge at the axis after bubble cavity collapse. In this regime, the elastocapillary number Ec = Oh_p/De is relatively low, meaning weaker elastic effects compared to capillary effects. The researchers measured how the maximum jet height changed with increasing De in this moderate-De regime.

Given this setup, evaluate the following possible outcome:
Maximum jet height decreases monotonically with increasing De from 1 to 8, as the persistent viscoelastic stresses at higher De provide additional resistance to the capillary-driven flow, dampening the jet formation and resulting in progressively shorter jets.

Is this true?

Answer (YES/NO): NO